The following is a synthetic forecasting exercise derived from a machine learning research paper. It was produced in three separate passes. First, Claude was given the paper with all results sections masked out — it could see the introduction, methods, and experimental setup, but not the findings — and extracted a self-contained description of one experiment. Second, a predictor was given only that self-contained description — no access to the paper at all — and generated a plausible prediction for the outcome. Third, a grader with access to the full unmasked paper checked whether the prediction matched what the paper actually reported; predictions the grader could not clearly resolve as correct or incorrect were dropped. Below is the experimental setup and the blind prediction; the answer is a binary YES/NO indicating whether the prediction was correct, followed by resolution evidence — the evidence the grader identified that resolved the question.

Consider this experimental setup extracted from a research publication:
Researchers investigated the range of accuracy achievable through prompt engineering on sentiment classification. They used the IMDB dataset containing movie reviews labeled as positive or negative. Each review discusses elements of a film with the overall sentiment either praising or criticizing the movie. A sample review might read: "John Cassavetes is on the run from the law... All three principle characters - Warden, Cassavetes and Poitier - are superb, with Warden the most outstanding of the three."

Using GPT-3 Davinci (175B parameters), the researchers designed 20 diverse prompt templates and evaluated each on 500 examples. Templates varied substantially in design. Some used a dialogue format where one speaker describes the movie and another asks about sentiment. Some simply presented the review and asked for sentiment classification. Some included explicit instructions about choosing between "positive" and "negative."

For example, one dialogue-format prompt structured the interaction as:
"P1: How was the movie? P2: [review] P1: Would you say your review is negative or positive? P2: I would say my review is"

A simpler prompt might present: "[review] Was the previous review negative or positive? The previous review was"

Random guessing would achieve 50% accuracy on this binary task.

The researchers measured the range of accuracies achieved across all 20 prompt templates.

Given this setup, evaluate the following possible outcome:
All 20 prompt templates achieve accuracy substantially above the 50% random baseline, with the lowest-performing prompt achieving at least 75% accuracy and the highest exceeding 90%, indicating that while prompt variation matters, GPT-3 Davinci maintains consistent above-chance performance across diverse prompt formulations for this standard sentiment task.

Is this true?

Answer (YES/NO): NO